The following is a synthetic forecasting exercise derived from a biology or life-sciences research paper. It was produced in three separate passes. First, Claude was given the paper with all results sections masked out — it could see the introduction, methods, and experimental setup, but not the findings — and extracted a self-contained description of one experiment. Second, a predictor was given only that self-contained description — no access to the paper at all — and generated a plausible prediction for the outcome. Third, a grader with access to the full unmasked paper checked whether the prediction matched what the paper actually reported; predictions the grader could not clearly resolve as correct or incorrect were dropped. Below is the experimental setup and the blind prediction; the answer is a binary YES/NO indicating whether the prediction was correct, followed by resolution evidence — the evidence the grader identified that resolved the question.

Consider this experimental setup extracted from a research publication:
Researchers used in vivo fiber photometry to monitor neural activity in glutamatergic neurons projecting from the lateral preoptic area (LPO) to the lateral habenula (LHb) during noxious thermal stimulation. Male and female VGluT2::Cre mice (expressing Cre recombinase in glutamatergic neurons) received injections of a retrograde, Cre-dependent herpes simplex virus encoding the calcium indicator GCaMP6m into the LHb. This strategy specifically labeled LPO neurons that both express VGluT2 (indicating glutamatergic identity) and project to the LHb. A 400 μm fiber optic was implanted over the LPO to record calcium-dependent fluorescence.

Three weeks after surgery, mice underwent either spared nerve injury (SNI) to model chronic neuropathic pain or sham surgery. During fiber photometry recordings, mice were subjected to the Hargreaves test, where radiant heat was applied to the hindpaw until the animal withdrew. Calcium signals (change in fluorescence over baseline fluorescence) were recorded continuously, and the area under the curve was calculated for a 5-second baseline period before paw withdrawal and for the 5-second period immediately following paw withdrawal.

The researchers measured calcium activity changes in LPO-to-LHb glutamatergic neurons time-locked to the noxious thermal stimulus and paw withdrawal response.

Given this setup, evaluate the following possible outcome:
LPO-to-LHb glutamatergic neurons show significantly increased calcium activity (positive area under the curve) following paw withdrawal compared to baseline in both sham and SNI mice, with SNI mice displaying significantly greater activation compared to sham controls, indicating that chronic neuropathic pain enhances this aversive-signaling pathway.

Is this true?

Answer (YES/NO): YES